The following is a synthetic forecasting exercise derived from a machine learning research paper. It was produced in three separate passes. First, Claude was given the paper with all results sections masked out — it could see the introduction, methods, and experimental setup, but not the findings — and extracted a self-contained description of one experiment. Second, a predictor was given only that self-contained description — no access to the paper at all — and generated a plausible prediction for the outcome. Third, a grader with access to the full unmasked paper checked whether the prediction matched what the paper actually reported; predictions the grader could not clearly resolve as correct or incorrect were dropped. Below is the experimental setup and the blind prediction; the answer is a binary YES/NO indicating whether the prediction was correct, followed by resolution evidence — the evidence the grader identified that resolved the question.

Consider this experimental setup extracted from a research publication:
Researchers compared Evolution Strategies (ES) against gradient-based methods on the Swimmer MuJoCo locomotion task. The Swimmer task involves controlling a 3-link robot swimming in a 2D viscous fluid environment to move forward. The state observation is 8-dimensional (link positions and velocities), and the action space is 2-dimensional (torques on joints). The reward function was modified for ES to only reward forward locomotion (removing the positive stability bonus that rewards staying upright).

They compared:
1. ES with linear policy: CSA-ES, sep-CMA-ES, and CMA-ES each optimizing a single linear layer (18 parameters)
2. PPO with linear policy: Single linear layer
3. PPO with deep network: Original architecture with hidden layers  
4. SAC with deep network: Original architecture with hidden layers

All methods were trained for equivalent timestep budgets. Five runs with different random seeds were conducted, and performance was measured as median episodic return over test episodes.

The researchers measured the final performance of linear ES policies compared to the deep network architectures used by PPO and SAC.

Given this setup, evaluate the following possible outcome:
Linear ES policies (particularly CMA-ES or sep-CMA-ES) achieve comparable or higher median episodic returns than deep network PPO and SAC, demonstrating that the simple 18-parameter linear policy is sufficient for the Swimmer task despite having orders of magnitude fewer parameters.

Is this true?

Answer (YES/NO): YES